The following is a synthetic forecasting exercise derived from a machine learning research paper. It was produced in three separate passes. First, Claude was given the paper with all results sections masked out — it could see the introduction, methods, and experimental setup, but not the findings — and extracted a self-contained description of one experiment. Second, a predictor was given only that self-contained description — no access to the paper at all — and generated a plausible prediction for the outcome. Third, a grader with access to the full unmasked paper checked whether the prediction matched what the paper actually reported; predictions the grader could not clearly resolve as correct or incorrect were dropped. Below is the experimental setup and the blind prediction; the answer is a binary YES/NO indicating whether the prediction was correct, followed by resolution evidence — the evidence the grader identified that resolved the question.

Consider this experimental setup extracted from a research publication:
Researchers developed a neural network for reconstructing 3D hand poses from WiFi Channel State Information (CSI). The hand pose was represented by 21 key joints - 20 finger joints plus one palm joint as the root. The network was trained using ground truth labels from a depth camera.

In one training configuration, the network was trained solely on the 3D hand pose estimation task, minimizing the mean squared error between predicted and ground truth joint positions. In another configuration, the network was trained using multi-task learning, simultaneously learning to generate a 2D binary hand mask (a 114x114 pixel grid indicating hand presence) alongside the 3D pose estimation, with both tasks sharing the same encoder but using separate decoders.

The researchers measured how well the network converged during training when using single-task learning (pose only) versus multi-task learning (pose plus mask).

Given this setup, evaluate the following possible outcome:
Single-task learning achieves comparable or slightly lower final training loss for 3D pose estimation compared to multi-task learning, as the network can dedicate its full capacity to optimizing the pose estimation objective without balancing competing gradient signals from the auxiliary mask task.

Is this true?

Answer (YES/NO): NO